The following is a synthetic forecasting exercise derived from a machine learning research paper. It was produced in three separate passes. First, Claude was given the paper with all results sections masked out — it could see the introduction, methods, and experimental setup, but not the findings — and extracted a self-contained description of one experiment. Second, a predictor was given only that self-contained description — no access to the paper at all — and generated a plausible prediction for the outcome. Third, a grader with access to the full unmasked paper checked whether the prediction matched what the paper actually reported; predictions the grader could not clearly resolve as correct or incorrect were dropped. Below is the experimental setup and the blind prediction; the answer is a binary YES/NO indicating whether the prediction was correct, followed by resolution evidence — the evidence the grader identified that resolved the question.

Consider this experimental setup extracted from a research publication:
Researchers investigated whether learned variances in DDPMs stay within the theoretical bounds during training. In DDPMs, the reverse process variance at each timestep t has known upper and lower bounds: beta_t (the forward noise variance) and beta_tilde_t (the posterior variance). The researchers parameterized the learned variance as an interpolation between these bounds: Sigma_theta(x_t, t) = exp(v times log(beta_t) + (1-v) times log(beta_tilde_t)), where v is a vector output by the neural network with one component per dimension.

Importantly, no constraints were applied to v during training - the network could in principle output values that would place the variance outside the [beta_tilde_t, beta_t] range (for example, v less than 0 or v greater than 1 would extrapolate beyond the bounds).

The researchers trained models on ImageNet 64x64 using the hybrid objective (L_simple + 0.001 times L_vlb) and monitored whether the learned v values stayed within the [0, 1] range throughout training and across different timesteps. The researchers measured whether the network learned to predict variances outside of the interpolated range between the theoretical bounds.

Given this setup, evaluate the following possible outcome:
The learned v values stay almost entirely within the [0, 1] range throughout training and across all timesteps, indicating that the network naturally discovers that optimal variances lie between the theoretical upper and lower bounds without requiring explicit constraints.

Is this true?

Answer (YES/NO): YES